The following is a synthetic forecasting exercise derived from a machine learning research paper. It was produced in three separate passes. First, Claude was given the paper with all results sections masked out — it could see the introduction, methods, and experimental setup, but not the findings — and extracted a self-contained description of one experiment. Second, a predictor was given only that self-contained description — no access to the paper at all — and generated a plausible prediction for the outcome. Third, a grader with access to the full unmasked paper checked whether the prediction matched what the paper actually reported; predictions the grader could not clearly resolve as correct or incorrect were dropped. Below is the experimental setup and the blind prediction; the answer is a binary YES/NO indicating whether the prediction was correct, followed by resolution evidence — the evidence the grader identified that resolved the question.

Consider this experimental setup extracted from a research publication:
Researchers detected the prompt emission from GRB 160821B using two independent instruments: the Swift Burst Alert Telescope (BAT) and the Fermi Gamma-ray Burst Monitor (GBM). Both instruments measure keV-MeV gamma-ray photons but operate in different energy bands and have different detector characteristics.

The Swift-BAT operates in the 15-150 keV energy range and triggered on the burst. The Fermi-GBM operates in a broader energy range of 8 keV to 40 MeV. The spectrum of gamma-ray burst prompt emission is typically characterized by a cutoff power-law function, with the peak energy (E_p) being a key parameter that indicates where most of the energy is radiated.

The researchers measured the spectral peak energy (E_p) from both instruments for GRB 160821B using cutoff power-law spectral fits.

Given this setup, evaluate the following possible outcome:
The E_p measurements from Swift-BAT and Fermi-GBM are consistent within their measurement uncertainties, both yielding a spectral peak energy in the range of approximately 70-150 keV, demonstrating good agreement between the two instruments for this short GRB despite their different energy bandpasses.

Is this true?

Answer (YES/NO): NO